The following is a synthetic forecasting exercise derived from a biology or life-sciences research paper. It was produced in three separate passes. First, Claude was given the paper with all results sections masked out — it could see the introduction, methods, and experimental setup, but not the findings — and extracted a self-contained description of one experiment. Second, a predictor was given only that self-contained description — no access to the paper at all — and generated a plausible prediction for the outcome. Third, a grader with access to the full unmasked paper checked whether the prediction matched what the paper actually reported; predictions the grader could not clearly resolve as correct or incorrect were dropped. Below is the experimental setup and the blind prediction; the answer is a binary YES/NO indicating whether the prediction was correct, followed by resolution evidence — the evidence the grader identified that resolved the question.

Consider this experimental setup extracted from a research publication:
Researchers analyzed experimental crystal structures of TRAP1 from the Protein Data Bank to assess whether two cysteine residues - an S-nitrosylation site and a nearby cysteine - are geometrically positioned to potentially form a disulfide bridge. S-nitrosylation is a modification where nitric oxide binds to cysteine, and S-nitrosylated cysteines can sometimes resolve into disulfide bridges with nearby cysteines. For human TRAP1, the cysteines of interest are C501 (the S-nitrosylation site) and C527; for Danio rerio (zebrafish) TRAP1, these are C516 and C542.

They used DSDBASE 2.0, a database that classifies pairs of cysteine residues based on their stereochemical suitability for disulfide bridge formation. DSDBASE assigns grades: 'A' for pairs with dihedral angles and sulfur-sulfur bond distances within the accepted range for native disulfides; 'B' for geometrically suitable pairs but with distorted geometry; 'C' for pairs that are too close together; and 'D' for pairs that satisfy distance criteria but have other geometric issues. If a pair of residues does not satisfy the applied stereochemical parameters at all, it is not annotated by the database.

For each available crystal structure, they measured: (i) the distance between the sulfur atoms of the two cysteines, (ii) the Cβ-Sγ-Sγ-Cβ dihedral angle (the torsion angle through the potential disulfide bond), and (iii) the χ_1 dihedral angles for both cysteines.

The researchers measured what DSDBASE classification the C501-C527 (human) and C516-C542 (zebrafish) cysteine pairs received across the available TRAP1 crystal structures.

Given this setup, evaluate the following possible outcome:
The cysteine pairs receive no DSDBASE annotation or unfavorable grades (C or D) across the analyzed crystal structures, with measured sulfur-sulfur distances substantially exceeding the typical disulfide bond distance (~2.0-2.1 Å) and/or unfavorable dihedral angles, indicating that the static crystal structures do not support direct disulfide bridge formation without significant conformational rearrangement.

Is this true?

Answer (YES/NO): NO